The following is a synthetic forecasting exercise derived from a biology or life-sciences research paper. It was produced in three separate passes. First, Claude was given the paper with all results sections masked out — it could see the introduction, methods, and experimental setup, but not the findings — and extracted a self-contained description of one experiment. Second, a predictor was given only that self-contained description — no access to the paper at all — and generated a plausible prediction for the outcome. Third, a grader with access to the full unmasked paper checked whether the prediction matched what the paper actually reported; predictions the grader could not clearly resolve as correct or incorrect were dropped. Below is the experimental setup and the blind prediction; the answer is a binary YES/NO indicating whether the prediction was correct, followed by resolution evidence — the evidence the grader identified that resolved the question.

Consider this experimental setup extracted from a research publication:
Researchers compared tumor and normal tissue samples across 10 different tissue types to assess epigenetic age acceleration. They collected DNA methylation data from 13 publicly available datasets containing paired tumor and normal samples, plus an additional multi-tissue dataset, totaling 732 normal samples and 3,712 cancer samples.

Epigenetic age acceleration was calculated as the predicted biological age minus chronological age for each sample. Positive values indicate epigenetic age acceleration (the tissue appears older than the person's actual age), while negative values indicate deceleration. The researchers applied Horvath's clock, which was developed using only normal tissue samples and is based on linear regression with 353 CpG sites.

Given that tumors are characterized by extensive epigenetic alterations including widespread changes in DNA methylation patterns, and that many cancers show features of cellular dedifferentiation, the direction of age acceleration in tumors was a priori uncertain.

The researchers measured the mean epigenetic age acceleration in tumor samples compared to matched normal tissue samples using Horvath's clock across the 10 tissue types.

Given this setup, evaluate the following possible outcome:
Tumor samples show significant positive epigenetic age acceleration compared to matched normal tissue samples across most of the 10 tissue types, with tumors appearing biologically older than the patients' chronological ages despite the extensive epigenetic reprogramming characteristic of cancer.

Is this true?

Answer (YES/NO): NO